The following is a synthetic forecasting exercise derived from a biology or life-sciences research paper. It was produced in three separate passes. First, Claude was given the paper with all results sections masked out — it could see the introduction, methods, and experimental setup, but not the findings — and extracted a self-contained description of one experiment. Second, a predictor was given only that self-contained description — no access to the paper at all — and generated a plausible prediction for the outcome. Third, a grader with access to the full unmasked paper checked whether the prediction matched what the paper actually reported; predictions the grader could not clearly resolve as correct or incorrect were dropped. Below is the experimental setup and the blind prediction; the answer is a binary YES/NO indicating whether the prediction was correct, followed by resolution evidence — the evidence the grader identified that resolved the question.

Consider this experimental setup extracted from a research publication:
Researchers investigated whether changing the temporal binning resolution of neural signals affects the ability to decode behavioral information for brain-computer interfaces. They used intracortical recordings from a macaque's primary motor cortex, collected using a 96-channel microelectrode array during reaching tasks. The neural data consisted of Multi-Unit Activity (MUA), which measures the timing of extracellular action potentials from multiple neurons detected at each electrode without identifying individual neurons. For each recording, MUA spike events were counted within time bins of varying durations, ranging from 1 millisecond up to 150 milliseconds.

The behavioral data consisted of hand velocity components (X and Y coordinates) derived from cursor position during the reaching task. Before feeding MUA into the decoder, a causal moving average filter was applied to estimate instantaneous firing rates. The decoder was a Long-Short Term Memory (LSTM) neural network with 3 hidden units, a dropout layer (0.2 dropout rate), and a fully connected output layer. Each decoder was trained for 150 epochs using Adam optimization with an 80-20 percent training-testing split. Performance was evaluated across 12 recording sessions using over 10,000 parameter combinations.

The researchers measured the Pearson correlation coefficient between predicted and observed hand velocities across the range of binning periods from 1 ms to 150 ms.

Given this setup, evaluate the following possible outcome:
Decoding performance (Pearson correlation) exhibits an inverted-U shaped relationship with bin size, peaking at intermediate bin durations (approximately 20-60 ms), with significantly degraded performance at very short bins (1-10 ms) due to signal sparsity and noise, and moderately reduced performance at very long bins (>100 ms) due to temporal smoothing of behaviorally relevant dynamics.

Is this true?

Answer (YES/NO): NO